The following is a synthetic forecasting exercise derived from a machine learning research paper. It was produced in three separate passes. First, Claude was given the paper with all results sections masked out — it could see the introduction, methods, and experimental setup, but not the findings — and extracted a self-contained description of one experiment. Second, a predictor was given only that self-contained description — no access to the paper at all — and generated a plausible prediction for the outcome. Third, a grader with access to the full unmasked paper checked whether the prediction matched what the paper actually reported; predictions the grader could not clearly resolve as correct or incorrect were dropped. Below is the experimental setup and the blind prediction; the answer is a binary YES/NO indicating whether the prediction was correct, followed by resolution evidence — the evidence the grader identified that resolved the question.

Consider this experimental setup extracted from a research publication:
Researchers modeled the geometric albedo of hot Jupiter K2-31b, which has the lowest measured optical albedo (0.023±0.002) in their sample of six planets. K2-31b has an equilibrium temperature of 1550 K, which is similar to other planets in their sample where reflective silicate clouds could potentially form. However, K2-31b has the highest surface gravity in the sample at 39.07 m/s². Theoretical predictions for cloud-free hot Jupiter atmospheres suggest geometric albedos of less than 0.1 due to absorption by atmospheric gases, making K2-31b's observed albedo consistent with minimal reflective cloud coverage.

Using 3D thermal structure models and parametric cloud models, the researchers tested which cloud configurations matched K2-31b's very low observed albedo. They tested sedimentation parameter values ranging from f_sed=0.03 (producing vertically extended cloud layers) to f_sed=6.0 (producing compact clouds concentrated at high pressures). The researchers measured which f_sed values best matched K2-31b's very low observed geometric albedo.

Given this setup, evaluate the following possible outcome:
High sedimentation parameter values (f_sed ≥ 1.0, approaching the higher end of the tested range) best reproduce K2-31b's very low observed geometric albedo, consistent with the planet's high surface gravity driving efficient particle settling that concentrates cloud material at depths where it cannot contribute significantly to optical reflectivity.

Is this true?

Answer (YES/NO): NO